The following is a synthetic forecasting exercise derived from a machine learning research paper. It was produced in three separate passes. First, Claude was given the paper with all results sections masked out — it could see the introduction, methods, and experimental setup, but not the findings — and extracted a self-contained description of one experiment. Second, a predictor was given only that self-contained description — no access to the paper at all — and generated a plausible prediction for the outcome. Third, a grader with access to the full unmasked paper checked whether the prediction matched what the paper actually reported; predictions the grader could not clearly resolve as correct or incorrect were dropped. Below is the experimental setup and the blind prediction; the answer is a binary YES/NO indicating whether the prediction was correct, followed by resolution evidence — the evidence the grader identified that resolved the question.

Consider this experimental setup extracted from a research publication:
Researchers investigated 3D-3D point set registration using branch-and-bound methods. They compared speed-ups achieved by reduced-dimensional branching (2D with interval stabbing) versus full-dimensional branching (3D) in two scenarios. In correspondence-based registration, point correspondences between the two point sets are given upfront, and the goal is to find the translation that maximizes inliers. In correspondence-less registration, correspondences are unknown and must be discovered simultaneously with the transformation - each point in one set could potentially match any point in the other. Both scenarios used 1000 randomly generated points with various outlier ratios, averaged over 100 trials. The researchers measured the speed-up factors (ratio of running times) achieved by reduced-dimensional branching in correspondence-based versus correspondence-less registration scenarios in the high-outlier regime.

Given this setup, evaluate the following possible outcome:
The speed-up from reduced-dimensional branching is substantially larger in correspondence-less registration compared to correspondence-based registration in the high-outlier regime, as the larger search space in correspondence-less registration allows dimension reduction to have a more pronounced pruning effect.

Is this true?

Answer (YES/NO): YES